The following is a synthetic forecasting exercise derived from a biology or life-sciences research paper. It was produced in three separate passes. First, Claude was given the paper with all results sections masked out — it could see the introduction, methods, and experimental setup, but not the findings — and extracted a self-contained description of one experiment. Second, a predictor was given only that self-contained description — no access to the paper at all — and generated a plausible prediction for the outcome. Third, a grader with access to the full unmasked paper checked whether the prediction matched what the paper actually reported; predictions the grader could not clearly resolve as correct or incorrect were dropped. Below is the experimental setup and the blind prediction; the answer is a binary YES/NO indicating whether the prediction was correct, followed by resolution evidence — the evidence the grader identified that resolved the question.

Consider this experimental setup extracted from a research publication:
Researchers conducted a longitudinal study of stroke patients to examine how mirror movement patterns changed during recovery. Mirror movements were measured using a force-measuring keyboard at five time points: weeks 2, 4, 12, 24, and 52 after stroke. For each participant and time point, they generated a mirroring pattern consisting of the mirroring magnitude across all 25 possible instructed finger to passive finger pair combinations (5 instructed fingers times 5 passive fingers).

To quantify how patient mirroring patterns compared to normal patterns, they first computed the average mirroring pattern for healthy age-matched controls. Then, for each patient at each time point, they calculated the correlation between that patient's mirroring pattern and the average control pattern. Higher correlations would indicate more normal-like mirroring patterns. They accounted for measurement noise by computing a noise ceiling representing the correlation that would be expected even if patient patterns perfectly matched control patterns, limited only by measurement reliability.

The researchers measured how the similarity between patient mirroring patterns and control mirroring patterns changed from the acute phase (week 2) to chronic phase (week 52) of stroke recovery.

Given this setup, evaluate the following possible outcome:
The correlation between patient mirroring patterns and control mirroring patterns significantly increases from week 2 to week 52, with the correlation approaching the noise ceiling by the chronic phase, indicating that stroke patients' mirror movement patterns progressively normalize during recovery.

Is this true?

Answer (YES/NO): NO